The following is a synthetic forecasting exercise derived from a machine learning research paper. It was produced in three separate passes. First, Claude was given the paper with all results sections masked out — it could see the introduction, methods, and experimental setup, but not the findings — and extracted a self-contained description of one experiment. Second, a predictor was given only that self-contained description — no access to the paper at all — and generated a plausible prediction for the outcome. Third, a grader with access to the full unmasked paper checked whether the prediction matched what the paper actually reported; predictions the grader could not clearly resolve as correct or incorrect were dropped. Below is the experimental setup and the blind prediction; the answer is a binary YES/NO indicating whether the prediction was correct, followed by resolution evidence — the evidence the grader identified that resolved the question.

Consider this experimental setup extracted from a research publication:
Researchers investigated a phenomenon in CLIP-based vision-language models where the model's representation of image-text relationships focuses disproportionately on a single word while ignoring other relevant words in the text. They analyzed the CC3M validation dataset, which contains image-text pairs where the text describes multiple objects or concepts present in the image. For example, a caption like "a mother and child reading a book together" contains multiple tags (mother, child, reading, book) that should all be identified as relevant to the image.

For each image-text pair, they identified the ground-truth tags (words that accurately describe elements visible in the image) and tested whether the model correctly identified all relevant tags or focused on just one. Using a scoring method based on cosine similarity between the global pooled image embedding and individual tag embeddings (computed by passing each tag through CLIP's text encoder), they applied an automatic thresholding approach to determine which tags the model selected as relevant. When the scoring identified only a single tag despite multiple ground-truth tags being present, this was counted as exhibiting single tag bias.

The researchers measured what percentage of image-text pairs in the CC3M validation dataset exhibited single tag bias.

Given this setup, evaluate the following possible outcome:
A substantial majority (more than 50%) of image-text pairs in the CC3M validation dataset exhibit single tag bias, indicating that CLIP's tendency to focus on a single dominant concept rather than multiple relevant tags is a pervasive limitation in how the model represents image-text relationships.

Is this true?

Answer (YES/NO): YES